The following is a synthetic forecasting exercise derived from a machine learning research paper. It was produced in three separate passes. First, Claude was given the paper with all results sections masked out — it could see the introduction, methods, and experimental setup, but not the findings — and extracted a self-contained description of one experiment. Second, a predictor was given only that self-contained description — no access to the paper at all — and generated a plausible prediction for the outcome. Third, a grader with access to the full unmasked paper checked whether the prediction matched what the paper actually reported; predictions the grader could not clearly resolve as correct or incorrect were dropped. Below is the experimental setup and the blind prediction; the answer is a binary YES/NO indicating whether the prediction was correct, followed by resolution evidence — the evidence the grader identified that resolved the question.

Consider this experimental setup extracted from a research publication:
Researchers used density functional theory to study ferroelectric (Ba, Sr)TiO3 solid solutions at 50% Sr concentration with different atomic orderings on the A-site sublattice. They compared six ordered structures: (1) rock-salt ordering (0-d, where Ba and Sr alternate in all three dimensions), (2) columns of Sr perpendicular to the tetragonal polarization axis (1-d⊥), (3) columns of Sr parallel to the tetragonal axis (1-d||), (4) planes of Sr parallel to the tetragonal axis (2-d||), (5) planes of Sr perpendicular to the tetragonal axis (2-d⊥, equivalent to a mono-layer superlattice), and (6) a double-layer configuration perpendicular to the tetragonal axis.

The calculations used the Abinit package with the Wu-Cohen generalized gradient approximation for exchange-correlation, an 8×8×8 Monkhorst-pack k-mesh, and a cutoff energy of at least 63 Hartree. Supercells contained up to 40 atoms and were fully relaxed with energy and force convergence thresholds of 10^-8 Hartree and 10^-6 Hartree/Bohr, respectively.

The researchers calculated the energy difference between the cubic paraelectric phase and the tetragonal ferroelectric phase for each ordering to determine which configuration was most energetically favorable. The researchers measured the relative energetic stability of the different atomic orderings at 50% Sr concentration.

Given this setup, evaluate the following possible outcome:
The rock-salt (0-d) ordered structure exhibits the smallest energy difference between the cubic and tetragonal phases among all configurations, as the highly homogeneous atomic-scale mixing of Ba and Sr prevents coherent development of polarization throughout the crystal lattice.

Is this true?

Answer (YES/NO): YES